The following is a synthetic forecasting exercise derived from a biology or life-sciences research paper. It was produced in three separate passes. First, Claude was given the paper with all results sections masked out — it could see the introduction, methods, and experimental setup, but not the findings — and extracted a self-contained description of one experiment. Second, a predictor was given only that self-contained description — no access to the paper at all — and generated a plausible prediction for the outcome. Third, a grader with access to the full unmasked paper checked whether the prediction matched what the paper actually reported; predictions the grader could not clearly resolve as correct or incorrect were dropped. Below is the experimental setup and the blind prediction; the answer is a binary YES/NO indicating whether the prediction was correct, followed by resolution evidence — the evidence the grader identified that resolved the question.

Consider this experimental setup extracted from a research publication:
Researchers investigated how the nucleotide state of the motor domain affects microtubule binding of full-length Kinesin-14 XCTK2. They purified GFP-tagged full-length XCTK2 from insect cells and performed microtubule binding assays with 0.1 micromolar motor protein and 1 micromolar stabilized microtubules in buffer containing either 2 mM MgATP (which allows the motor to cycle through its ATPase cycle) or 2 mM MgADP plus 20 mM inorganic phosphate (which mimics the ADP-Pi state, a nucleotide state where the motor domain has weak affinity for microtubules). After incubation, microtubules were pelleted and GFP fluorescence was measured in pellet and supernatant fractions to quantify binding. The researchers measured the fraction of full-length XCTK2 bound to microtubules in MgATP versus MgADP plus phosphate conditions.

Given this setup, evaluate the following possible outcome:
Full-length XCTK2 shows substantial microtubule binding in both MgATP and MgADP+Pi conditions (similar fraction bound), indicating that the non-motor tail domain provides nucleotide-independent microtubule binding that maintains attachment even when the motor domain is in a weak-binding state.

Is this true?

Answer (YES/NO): YES